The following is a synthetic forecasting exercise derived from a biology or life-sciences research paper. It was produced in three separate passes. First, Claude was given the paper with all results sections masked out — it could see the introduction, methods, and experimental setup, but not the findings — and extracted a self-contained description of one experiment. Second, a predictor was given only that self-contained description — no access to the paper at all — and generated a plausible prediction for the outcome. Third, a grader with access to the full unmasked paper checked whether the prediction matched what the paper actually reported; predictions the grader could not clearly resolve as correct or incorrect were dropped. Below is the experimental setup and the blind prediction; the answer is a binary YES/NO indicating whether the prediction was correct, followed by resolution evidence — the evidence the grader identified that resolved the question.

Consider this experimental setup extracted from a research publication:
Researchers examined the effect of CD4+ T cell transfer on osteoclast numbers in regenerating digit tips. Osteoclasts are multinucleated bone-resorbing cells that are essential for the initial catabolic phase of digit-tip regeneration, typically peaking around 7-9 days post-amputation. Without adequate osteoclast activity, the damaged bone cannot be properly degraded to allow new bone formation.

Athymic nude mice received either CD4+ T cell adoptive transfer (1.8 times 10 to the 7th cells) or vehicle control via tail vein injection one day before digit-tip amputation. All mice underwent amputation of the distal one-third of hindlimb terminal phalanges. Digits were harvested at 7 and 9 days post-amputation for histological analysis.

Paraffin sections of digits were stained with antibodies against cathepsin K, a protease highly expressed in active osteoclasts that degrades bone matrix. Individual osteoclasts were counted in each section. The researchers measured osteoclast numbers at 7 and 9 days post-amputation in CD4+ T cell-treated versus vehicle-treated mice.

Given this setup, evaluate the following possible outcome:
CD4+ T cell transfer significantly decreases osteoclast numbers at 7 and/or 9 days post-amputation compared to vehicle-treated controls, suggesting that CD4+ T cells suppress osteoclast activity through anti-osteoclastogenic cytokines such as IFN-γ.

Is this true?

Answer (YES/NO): YES